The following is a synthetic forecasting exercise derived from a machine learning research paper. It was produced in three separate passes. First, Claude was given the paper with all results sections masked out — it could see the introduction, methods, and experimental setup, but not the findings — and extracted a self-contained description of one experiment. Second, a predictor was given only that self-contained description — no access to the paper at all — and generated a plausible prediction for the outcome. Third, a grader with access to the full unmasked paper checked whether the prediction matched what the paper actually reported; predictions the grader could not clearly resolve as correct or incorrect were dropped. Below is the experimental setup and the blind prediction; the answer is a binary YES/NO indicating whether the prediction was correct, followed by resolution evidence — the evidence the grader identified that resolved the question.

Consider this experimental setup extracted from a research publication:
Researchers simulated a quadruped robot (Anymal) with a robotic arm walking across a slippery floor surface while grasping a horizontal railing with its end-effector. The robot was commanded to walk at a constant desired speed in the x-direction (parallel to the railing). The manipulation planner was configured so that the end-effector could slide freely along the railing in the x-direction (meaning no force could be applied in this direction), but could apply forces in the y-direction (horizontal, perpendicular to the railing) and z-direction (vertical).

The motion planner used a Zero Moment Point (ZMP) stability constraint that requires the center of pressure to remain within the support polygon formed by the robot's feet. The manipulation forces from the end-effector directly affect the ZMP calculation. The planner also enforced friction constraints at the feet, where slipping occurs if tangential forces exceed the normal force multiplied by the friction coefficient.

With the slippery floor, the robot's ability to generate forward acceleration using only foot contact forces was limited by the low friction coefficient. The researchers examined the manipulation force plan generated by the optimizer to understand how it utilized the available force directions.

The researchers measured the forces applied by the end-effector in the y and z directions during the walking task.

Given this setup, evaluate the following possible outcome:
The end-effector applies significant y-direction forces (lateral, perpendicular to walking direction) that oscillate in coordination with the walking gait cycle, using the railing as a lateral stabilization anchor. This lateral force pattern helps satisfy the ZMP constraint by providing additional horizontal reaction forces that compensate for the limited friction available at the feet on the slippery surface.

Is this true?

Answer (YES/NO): NO